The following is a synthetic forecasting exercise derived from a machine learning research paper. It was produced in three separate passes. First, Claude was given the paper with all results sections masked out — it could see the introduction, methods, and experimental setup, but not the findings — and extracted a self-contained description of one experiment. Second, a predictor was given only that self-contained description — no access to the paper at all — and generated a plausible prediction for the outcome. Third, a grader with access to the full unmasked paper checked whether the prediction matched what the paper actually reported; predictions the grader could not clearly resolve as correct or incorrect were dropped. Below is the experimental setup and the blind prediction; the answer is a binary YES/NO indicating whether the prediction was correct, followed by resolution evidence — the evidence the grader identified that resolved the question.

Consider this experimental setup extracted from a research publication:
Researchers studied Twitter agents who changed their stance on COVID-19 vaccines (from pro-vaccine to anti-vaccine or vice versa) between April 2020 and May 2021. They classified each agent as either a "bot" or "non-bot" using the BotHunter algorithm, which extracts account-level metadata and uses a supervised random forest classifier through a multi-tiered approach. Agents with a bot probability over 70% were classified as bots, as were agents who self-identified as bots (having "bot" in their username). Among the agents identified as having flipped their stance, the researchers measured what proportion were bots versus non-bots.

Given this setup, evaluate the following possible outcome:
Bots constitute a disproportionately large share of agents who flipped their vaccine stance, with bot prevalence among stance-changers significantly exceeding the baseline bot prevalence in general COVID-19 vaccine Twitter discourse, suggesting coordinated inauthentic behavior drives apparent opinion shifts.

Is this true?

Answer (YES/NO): NO